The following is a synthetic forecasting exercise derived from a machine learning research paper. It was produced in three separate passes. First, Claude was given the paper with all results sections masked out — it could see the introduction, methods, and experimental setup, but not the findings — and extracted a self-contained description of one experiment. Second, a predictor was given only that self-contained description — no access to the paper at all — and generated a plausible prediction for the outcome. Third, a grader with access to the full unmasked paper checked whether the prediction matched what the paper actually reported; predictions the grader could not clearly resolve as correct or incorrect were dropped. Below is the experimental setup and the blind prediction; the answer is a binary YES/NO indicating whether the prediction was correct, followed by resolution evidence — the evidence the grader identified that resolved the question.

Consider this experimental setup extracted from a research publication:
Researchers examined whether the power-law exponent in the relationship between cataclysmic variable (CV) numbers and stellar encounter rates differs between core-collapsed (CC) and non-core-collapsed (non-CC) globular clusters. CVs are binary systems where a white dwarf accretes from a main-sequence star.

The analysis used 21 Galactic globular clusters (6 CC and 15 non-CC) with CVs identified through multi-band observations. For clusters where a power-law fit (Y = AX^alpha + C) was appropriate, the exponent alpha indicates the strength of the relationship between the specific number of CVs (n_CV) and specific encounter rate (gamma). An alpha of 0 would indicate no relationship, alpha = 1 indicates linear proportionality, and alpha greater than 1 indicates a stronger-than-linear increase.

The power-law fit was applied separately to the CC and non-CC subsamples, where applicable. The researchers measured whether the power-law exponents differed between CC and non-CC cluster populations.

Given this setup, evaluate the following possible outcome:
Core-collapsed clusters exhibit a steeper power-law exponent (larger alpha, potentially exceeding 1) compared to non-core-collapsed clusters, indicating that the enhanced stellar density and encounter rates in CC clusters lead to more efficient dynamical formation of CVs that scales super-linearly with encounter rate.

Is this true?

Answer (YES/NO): NO